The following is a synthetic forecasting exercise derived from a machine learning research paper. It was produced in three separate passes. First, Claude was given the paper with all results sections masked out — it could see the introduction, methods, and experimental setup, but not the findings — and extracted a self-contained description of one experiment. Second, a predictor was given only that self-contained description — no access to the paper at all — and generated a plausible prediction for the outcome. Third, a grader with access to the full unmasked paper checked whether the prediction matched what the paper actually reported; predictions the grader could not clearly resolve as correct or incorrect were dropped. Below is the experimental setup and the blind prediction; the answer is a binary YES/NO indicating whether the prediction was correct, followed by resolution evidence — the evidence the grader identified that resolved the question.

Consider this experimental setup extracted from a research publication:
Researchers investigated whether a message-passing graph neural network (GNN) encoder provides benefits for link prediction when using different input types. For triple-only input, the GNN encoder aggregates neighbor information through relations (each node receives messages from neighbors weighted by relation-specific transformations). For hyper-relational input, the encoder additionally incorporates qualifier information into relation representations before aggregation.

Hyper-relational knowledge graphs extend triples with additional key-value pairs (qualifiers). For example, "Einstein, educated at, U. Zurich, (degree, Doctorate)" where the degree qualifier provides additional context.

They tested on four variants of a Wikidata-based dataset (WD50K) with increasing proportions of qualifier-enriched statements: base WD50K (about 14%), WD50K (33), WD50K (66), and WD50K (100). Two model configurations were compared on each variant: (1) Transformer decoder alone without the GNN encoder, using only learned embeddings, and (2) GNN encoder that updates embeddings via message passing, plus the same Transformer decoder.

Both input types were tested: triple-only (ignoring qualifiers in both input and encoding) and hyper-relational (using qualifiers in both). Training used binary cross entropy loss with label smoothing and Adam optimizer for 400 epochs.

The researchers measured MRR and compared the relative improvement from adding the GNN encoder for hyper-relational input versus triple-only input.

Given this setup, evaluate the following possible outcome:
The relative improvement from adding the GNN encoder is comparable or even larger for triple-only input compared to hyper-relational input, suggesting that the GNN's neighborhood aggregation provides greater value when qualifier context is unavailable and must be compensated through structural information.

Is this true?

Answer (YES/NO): NO